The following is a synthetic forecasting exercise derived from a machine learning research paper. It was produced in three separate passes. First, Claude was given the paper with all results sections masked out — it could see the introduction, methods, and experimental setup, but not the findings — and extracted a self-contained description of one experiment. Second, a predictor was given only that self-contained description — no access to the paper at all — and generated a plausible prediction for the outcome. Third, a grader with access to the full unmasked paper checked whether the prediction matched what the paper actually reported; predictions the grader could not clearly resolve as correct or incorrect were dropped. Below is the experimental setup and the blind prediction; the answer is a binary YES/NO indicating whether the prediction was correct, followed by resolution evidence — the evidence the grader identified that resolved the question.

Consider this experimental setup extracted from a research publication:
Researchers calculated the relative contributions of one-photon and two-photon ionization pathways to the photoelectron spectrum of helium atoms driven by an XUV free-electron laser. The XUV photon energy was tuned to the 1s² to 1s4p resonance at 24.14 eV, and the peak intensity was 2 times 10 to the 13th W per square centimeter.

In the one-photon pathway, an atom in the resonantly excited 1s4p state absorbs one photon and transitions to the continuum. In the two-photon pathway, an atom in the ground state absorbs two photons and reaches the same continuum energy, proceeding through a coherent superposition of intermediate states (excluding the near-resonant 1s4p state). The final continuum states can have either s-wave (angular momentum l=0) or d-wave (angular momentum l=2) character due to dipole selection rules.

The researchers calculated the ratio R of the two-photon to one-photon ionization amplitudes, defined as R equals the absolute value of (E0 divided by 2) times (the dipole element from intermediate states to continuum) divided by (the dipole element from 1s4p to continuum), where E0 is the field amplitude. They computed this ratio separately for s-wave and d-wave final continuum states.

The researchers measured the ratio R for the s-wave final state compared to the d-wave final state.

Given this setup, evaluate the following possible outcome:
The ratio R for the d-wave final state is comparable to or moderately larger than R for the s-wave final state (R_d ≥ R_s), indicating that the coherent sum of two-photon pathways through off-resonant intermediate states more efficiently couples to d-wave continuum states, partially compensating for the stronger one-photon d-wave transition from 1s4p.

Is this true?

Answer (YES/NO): NO